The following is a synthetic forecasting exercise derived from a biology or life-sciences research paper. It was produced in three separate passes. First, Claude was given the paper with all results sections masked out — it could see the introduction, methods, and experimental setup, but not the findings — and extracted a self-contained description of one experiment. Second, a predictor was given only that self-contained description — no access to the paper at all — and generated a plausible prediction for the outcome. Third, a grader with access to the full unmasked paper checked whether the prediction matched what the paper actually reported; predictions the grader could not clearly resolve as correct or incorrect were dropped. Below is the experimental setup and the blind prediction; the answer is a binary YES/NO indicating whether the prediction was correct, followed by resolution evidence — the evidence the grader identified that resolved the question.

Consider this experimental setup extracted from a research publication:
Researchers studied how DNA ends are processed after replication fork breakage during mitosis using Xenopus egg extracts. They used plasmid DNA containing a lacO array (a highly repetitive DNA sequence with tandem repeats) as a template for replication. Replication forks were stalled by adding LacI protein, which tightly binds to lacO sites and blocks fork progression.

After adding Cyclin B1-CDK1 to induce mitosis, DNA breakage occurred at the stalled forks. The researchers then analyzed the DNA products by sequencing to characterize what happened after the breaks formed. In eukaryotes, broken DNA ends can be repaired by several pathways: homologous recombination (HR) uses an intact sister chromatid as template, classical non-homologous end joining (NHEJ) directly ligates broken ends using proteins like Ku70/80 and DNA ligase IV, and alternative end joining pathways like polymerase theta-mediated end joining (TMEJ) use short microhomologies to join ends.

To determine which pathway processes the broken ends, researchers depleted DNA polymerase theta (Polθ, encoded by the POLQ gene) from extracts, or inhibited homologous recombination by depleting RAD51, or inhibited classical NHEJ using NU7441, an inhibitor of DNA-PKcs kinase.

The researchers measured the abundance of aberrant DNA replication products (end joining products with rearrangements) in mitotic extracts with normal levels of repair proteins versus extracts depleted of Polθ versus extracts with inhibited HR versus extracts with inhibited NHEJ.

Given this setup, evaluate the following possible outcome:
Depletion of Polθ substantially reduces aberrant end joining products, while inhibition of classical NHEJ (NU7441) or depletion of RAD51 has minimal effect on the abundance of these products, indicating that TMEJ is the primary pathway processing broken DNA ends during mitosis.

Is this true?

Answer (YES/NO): YES